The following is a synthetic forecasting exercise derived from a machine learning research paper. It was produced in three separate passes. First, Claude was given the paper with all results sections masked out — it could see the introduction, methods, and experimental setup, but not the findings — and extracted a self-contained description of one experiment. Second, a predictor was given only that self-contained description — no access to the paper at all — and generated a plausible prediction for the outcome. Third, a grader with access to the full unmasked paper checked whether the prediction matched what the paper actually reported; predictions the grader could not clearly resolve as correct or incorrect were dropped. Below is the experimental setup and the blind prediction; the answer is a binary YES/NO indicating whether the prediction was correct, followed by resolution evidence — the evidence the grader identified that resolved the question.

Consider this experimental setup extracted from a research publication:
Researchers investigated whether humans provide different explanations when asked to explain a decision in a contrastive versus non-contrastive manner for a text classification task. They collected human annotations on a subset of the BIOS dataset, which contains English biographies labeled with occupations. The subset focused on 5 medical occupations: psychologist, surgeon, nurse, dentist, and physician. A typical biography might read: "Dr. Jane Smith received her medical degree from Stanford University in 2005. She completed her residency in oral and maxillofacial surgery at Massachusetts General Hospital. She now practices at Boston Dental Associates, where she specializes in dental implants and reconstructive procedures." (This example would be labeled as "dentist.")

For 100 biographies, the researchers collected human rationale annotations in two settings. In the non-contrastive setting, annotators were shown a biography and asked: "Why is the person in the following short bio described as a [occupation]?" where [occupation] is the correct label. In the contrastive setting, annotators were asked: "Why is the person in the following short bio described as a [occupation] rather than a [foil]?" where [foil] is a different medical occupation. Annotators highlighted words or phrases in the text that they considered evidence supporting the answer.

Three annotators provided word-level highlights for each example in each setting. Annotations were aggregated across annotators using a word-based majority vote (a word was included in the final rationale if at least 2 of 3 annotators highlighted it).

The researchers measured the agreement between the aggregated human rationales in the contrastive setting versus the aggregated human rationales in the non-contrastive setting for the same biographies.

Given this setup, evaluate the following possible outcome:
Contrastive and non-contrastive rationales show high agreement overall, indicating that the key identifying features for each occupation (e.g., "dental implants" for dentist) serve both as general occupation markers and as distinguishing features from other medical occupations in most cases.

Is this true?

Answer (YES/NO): NO